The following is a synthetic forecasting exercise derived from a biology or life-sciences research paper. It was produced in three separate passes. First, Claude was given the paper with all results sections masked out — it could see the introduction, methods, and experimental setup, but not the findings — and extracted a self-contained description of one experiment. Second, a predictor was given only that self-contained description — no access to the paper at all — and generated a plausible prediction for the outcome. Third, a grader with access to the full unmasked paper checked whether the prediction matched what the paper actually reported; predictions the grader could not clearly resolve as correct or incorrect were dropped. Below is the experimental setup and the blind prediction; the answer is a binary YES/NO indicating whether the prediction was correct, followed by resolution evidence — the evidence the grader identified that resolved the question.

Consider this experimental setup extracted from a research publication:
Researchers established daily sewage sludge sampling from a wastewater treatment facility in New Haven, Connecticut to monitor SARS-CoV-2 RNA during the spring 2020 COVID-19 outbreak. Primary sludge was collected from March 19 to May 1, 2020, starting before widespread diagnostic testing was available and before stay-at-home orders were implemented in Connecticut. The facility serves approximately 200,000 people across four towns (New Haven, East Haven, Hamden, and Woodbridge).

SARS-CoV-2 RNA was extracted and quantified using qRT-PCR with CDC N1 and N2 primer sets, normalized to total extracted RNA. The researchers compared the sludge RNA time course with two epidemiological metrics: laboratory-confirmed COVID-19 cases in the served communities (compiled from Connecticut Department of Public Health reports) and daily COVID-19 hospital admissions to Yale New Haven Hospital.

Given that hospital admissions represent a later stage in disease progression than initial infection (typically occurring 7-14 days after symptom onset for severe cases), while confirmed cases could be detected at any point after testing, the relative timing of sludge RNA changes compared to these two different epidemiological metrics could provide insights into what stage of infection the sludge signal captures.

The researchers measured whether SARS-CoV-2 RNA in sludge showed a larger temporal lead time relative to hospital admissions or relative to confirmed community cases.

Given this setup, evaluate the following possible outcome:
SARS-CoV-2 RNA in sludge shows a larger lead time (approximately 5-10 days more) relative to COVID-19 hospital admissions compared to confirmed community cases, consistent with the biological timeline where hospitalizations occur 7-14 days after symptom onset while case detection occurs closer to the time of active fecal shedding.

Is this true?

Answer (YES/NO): NO